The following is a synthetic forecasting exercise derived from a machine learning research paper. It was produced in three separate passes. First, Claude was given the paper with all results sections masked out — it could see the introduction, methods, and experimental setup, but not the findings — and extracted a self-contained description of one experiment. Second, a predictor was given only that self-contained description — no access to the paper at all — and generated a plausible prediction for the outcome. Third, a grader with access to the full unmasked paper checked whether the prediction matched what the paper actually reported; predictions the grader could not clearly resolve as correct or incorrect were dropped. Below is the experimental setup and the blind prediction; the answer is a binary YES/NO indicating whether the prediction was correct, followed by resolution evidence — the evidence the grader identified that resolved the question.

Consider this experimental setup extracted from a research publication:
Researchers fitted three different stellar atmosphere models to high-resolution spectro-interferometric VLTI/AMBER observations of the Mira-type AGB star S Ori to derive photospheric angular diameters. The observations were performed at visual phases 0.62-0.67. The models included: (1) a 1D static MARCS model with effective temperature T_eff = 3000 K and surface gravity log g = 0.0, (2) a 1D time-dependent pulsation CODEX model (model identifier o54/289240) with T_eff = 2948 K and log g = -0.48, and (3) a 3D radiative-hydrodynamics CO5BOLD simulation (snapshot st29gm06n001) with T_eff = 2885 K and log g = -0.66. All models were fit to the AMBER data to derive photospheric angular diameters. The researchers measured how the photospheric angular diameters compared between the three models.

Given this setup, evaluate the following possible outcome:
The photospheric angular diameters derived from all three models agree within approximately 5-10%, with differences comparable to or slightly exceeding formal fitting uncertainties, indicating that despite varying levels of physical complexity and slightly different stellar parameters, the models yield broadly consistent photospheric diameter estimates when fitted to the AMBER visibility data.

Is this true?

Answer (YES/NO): NO